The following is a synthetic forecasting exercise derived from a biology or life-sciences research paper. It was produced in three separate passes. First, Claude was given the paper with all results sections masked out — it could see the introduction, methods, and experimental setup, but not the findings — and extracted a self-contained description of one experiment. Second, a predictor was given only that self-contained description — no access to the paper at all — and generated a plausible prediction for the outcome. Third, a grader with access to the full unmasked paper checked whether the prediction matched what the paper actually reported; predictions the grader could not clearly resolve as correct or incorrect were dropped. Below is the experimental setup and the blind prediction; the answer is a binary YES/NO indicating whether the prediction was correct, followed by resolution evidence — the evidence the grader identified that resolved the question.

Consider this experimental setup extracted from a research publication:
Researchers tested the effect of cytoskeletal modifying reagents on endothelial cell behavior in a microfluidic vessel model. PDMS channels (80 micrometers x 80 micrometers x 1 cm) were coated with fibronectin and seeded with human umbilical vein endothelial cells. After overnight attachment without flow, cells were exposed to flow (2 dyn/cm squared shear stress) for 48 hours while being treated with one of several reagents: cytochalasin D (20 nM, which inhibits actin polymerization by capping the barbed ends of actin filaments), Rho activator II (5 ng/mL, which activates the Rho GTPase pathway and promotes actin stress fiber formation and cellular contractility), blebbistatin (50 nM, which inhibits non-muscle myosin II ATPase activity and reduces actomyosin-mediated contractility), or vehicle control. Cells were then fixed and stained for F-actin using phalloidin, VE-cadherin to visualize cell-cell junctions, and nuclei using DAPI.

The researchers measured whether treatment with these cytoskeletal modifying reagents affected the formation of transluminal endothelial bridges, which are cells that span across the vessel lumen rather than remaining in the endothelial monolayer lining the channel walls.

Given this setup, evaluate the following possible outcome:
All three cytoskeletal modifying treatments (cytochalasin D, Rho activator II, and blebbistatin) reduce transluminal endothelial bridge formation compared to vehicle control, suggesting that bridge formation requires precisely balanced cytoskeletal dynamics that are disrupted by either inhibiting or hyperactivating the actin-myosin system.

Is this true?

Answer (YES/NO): NO